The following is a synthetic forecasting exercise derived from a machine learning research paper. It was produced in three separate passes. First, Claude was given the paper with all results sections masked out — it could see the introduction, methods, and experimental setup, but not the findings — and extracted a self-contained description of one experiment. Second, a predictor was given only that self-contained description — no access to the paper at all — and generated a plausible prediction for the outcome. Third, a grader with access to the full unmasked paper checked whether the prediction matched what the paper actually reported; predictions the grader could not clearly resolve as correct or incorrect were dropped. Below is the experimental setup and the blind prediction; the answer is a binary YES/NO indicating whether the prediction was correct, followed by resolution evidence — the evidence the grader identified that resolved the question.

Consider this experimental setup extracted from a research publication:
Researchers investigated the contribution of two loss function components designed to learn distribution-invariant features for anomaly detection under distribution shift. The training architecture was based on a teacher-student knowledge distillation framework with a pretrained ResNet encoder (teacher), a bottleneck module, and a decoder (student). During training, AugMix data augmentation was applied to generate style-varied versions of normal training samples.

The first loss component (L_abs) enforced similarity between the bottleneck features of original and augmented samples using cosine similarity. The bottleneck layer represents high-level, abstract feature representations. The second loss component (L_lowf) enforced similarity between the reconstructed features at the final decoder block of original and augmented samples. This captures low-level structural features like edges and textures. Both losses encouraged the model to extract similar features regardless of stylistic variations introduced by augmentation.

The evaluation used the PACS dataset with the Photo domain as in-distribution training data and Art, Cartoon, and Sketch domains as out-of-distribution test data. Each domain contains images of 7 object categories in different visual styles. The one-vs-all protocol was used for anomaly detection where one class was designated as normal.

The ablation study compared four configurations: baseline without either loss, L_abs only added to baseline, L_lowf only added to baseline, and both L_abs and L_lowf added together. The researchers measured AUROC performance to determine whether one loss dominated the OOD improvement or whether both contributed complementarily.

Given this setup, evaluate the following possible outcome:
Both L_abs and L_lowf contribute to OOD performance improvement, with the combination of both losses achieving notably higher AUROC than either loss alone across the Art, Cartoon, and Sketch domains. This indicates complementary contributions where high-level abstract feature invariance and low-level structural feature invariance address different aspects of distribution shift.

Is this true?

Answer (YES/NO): YES